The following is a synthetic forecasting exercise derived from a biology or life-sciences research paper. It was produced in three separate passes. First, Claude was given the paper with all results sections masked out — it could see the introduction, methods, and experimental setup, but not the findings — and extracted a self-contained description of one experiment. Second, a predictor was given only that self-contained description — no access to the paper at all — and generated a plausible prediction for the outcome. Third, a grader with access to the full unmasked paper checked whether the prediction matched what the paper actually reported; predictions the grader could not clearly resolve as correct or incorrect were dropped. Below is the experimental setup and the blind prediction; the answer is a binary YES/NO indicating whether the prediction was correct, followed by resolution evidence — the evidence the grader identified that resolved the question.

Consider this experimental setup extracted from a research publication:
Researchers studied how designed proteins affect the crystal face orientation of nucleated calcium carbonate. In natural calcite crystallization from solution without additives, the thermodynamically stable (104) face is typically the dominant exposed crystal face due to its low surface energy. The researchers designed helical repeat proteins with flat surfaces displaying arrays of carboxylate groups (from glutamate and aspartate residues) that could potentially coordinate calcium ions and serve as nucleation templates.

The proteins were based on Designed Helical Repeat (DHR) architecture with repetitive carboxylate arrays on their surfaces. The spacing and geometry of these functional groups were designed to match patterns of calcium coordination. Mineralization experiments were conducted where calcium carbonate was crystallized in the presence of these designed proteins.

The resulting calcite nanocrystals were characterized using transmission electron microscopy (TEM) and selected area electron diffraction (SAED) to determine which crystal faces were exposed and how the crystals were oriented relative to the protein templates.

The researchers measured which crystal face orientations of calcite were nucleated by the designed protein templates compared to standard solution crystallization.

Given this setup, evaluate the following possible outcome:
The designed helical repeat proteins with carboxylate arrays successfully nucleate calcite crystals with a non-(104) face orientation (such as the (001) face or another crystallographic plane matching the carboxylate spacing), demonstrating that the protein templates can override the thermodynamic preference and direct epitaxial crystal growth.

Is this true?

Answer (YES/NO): YES